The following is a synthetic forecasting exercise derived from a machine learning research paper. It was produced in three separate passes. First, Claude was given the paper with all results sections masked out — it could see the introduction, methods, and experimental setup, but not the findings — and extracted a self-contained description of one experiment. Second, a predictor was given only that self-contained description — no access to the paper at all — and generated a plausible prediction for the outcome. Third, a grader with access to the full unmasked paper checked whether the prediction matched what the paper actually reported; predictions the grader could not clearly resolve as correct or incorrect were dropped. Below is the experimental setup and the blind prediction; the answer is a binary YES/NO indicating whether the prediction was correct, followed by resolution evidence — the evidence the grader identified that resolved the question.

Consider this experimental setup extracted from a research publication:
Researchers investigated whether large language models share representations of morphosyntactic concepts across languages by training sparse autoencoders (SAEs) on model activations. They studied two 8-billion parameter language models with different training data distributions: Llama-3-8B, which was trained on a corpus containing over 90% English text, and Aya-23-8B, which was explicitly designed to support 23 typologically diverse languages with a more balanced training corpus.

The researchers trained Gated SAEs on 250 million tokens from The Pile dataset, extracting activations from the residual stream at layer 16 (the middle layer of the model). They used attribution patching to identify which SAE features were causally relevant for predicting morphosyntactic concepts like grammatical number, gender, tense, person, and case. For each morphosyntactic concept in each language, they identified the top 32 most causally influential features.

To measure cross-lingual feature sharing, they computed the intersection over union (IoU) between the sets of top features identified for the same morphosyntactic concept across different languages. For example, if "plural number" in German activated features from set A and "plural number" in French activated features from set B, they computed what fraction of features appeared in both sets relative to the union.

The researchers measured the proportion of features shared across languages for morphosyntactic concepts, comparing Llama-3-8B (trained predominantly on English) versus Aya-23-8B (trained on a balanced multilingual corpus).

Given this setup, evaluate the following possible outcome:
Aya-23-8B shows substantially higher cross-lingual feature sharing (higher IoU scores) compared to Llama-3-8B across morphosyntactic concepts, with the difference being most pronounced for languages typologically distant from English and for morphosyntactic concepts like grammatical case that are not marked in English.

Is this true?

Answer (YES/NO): NO